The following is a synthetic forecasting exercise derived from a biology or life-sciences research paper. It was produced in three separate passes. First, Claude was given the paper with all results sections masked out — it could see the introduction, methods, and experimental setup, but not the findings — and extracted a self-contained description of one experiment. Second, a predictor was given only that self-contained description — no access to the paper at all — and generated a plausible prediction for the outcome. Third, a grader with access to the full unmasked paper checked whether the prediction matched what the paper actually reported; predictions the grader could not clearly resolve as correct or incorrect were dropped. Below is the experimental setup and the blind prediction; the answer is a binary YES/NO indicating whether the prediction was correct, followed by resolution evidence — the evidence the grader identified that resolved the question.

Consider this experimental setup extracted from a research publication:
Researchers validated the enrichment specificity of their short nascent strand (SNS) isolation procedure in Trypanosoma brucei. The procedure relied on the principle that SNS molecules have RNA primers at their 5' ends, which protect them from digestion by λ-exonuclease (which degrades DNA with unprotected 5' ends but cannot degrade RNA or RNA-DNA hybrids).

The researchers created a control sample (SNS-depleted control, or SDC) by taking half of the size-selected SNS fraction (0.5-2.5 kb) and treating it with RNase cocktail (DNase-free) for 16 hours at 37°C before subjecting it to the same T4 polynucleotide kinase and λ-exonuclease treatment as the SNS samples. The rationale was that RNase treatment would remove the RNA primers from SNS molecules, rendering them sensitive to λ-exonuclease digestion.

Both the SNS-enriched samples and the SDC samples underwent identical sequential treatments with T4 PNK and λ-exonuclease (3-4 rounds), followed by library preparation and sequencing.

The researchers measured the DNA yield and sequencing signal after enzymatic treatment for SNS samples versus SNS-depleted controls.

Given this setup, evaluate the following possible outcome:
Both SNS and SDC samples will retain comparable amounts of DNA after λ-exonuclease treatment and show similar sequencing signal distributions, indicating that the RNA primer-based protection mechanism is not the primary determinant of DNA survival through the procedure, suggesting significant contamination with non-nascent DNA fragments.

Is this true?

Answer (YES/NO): NO